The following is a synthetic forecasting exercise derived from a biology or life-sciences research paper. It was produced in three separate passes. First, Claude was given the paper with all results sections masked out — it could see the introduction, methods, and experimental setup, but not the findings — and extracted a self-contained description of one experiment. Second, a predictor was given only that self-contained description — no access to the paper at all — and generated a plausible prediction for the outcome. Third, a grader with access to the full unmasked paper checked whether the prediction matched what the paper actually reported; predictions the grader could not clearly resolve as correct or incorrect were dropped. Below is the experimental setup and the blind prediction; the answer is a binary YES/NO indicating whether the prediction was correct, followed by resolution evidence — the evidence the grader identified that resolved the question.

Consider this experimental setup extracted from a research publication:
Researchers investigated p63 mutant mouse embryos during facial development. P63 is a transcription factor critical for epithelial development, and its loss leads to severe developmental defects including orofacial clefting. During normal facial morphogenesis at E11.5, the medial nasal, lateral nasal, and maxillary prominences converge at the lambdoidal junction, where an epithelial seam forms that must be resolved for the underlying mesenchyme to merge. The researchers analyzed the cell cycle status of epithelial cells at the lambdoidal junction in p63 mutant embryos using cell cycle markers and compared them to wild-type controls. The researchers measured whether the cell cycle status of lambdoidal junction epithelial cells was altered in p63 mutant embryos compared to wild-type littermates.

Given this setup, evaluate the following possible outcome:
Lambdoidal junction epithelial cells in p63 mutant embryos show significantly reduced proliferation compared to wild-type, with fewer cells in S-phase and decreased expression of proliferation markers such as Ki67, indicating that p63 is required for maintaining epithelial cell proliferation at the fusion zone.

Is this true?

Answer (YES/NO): NO